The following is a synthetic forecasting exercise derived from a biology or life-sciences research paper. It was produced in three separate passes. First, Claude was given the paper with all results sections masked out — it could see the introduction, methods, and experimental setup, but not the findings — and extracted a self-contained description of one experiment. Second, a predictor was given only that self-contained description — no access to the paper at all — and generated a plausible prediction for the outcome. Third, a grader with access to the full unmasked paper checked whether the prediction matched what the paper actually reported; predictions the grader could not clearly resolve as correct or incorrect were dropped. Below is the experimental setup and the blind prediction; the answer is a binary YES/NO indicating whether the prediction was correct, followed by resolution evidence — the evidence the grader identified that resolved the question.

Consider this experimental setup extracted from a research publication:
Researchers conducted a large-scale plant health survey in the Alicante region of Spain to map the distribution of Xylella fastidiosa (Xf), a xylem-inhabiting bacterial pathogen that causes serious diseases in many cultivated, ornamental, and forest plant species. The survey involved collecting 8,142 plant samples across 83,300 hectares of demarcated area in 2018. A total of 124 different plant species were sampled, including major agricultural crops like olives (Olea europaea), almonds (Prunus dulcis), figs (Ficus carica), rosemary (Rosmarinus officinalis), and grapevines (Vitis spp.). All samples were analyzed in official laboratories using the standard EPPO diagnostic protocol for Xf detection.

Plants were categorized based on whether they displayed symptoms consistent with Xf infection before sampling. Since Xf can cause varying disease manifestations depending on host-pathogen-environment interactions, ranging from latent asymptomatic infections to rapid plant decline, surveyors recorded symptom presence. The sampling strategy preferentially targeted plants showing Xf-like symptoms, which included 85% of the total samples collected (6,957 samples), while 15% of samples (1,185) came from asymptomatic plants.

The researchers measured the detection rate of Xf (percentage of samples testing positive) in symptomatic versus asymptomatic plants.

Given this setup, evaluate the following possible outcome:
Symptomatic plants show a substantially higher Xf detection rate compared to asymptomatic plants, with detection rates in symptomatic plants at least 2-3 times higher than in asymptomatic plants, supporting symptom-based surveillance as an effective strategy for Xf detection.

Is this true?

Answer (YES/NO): YES